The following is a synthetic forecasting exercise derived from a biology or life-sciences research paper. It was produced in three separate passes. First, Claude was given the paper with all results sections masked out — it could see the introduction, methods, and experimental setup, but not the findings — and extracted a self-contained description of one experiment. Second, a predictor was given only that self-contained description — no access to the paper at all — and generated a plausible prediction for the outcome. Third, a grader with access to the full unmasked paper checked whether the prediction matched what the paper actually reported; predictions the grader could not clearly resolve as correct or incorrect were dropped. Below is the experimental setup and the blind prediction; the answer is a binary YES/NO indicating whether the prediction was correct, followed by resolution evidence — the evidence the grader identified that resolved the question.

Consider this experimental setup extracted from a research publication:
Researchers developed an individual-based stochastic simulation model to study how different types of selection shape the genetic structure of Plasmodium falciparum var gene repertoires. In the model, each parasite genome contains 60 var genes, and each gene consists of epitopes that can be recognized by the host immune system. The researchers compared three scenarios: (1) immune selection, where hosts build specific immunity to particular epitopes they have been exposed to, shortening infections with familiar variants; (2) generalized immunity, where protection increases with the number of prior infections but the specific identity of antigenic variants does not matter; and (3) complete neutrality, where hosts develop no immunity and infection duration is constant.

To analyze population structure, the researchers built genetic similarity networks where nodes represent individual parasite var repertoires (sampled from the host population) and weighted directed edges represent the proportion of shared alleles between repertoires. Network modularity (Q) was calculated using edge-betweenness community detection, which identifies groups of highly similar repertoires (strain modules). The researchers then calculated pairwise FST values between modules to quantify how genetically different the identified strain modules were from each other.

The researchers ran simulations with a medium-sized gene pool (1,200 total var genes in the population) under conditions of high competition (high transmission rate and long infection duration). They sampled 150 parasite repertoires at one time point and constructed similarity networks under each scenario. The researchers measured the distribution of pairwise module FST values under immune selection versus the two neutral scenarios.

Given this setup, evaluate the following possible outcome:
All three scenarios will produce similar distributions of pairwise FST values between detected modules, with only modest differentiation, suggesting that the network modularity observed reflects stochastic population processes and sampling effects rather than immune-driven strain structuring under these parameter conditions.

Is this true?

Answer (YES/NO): NO